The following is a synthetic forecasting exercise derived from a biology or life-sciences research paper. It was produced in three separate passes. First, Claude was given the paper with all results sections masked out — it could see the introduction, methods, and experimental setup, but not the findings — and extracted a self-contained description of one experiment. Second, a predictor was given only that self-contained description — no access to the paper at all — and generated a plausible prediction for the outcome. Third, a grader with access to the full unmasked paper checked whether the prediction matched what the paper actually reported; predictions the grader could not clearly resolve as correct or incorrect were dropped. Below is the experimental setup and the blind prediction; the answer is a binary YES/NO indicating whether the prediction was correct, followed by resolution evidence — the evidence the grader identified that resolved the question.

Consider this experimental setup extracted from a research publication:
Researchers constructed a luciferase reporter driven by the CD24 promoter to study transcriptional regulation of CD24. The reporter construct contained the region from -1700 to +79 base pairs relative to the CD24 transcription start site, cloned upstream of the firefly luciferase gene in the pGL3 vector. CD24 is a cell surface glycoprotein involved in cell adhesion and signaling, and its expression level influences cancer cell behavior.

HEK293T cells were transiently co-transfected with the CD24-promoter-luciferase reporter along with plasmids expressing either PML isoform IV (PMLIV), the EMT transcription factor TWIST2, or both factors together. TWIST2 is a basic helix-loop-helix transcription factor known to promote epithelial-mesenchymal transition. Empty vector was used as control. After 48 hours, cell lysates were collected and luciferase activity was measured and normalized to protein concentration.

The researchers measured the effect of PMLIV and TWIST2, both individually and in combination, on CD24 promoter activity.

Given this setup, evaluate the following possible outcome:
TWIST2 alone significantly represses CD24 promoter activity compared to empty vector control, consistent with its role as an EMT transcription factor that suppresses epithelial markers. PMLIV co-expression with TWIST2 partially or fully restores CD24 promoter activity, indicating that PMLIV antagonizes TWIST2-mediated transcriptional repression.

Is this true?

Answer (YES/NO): YES